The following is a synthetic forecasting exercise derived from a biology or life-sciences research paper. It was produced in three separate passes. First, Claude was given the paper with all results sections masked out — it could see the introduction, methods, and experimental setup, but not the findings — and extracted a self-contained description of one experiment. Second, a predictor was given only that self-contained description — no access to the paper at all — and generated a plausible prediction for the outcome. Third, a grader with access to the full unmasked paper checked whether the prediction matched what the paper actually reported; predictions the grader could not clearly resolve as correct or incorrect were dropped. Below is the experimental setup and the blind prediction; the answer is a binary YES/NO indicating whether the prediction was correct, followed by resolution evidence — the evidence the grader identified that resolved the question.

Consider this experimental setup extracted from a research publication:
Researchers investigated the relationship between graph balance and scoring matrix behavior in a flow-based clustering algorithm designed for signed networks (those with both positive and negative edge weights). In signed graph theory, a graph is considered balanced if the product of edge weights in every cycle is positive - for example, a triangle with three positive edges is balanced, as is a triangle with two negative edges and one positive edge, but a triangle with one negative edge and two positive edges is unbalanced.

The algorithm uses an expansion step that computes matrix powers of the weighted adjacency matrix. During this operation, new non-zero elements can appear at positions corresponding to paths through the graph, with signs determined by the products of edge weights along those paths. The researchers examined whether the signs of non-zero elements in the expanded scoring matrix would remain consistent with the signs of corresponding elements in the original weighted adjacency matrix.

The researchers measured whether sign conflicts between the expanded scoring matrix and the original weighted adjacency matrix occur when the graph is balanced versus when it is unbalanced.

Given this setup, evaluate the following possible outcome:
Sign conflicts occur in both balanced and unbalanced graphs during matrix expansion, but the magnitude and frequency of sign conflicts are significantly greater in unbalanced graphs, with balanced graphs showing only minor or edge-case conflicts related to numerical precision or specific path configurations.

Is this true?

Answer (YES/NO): NO